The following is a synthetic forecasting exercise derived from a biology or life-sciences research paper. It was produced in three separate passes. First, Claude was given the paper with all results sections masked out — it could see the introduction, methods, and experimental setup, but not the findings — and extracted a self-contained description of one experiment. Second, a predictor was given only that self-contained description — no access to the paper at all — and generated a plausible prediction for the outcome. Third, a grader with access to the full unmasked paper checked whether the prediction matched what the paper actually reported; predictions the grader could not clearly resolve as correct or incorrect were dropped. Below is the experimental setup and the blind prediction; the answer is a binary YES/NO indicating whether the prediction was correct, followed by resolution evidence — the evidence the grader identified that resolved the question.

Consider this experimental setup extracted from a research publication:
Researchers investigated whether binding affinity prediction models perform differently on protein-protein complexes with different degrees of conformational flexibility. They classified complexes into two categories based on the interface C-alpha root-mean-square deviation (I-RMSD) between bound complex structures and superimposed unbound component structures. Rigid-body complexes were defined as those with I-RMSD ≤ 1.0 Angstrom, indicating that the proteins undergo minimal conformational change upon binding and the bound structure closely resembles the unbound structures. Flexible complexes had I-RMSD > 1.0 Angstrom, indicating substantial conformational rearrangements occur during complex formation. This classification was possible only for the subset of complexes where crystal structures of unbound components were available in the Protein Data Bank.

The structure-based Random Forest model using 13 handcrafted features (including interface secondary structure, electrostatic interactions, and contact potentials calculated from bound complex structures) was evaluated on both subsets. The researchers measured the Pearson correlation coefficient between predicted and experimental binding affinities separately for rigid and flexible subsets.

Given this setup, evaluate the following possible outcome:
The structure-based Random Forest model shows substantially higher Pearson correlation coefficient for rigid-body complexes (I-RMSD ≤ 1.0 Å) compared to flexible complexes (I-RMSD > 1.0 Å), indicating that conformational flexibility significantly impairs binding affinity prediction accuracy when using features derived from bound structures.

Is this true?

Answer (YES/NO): NO